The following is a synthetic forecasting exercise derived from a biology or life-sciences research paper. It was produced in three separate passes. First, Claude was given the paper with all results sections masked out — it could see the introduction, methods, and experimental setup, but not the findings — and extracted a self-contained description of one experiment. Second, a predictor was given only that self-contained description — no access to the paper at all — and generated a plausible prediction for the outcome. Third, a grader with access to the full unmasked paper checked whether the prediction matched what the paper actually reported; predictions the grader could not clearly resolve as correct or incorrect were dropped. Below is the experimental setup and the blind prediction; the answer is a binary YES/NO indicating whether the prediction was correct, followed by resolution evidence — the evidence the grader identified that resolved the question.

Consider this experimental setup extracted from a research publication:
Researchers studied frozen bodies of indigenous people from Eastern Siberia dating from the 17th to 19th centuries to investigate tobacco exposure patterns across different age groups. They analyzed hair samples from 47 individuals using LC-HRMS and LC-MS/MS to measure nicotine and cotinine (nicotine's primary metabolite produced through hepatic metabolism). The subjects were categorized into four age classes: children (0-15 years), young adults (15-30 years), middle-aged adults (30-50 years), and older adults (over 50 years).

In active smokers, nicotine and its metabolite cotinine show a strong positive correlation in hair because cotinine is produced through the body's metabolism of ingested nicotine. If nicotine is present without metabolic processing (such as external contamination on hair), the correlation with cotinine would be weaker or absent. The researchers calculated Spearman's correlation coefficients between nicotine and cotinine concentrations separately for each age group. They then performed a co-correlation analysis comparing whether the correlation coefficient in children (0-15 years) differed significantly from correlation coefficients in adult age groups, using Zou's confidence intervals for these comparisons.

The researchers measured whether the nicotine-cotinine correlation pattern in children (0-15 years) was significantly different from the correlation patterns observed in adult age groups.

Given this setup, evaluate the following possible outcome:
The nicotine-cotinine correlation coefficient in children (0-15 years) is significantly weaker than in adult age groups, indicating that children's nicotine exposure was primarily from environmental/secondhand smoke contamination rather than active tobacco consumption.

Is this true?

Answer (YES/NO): YES